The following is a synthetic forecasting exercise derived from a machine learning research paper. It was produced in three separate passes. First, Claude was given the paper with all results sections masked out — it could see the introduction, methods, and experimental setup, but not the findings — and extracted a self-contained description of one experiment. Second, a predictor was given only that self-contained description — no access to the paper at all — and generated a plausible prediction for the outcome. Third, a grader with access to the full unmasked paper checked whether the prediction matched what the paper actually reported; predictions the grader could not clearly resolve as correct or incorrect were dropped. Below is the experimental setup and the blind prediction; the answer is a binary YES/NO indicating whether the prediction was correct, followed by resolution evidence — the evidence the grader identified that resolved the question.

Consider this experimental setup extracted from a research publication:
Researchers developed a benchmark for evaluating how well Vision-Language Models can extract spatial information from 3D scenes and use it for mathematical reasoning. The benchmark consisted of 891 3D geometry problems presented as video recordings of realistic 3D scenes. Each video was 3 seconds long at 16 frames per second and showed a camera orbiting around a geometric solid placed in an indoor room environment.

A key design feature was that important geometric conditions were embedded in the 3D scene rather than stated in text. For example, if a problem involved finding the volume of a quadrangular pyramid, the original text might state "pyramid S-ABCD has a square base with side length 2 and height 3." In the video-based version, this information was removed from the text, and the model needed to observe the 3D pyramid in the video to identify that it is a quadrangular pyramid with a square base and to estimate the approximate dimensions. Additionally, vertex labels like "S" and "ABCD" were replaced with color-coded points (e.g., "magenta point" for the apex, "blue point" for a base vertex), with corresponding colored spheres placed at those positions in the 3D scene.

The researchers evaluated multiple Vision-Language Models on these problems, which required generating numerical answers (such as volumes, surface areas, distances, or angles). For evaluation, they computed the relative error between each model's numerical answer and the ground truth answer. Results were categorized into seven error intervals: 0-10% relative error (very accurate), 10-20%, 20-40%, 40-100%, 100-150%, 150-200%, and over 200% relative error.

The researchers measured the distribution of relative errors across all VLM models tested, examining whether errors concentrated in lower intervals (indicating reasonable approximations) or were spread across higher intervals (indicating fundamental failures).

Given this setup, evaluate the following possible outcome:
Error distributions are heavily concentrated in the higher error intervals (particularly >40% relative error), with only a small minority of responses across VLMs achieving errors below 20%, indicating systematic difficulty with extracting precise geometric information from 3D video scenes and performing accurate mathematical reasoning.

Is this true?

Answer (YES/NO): YES